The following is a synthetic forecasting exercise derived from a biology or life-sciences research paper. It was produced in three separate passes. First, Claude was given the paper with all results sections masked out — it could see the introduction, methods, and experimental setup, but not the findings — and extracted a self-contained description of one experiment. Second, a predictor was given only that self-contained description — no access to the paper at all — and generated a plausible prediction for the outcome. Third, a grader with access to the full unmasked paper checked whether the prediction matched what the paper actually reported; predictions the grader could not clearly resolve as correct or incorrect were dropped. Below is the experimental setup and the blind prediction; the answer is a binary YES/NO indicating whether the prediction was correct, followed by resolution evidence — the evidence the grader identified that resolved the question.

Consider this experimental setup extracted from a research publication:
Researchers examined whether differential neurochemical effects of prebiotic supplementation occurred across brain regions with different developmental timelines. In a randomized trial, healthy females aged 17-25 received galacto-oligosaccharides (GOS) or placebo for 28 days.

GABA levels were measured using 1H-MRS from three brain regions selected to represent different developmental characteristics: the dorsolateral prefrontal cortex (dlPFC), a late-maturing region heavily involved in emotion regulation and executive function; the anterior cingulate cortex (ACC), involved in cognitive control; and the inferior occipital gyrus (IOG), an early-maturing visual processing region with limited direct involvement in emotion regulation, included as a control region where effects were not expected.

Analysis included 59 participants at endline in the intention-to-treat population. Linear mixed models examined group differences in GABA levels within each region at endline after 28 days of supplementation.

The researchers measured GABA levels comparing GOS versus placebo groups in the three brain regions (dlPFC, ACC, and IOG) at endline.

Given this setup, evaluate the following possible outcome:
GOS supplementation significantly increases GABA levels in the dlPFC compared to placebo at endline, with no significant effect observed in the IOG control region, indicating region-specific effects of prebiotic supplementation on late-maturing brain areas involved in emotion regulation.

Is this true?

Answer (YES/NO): NO